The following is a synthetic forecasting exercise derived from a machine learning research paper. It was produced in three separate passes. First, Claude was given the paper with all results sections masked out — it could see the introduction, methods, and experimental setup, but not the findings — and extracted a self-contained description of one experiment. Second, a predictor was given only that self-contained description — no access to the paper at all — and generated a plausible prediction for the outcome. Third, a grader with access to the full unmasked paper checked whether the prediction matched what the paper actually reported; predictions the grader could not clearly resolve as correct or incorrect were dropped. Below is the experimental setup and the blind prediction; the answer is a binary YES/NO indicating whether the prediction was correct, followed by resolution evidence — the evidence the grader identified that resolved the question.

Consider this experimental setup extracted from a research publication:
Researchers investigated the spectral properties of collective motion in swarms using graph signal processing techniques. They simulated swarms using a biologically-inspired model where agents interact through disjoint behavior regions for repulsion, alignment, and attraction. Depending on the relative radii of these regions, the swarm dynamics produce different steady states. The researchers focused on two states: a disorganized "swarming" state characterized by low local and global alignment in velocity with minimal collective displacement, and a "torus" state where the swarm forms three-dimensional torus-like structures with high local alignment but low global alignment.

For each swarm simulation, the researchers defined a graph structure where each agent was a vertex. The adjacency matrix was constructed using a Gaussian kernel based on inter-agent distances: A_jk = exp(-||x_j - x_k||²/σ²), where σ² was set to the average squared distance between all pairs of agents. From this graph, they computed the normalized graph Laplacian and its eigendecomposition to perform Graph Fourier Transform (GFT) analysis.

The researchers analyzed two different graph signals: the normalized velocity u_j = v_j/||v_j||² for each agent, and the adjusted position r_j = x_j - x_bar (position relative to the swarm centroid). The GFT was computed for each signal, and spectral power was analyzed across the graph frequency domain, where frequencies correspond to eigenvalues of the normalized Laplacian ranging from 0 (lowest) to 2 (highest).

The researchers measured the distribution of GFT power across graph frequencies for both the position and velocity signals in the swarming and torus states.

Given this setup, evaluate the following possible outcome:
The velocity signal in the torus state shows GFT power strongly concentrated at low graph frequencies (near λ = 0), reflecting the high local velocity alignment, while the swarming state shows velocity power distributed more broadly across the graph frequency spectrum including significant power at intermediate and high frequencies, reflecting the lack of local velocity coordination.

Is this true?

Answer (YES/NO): YES